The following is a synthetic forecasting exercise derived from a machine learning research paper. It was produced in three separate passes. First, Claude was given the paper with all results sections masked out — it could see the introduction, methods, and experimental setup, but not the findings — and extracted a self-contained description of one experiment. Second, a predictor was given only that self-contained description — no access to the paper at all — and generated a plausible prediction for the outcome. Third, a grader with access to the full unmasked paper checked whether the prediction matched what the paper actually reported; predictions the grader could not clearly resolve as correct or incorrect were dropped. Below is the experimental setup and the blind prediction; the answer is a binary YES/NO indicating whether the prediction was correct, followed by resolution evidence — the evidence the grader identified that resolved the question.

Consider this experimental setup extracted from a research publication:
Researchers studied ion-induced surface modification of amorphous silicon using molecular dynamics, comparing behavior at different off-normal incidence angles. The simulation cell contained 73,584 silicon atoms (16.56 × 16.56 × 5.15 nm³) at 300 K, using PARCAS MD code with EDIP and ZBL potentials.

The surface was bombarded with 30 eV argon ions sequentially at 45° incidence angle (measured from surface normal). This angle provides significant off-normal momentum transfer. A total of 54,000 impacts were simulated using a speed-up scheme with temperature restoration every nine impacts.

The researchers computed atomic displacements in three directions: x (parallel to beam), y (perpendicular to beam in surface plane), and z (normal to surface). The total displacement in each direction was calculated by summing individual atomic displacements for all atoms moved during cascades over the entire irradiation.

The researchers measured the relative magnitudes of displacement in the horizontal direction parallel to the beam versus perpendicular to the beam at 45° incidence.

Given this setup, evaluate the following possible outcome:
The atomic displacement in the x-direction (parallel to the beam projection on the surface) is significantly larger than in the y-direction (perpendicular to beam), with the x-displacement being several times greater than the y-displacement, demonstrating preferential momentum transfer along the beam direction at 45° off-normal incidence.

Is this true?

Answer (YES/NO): YES